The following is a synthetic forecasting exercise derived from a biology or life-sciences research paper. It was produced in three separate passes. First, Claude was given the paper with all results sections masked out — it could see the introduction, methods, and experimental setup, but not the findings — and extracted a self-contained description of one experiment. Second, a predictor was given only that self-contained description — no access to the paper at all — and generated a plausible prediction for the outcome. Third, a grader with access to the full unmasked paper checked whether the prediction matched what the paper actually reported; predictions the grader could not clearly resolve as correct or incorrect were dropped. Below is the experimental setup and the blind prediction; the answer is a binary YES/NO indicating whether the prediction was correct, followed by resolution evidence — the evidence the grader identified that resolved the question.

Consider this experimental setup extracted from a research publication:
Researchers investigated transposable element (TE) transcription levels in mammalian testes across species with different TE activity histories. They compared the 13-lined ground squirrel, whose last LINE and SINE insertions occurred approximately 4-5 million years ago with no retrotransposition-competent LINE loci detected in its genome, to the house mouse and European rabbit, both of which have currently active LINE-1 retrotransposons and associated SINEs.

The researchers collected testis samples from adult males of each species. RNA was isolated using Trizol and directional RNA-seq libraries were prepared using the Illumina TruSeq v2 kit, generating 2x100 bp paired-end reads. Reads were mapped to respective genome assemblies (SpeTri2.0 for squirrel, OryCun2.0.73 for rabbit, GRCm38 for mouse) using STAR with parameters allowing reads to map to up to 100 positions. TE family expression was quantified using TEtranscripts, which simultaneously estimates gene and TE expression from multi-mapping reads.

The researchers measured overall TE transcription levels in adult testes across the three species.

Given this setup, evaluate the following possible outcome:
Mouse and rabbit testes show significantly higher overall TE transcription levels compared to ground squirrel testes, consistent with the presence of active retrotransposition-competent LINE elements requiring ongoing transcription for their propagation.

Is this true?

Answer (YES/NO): NO